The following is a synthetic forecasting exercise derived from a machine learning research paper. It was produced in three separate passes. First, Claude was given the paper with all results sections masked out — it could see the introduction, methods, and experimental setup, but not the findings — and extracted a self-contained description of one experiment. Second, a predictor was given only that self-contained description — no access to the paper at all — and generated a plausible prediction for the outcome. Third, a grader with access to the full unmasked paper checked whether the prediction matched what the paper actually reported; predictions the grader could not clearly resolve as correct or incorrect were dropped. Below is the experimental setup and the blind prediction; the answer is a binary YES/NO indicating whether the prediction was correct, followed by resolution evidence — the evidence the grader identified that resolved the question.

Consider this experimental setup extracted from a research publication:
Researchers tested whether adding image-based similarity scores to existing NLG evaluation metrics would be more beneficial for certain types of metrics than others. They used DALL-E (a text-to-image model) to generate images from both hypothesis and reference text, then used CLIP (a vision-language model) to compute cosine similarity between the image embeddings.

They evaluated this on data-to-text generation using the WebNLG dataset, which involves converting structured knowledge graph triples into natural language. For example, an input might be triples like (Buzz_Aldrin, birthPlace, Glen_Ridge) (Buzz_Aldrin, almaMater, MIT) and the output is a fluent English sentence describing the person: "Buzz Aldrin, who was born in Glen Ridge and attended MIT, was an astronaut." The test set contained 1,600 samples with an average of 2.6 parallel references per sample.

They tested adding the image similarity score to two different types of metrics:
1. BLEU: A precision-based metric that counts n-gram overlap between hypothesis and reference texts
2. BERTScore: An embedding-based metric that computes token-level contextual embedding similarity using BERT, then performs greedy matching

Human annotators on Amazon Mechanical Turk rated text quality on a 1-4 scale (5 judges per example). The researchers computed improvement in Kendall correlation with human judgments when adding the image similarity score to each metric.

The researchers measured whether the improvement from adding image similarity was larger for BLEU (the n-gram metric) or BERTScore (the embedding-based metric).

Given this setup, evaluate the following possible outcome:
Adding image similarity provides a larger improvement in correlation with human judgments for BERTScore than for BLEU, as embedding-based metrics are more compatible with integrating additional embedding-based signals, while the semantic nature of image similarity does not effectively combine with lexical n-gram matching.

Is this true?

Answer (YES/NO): NO